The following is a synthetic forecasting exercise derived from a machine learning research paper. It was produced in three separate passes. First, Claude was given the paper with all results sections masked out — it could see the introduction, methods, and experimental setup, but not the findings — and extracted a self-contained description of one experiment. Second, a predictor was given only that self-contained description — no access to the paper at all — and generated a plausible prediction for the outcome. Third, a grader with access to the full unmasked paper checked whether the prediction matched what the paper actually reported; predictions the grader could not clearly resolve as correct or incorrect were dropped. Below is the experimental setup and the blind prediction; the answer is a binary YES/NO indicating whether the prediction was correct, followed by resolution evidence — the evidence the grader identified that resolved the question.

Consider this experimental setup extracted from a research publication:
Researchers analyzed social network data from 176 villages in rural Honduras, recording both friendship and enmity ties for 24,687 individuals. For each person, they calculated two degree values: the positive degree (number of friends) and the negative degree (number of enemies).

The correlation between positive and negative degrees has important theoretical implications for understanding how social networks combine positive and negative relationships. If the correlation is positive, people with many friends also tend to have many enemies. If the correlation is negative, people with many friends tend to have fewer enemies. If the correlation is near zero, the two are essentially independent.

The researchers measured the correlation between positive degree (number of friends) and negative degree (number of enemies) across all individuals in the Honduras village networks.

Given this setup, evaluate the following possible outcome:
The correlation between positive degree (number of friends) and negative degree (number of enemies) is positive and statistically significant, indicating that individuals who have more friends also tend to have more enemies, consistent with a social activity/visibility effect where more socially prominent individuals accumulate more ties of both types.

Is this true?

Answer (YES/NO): YES